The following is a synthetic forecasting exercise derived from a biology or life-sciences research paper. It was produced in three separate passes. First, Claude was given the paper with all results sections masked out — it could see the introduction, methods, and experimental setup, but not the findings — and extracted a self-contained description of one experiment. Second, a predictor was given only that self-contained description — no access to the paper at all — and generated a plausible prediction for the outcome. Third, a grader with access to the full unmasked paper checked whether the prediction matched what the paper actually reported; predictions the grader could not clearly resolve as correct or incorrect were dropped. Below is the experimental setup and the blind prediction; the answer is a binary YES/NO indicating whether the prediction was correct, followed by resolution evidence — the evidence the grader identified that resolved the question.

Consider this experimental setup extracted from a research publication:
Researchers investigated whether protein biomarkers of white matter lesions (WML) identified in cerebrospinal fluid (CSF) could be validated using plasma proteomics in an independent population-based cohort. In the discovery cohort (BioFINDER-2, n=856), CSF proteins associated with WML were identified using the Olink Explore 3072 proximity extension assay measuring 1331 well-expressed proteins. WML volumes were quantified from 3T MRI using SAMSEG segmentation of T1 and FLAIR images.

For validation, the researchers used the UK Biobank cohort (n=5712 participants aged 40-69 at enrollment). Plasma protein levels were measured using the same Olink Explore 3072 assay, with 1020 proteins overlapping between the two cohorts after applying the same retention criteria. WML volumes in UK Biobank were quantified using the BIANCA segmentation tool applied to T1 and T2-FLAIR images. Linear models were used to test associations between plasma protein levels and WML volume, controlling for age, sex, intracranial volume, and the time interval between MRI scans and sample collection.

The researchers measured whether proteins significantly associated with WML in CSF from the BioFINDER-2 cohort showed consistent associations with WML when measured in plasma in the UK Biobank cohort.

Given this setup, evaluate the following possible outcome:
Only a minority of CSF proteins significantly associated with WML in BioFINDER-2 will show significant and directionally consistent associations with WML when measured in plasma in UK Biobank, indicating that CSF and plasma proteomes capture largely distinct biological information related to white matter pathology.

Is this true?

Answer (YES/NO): NO